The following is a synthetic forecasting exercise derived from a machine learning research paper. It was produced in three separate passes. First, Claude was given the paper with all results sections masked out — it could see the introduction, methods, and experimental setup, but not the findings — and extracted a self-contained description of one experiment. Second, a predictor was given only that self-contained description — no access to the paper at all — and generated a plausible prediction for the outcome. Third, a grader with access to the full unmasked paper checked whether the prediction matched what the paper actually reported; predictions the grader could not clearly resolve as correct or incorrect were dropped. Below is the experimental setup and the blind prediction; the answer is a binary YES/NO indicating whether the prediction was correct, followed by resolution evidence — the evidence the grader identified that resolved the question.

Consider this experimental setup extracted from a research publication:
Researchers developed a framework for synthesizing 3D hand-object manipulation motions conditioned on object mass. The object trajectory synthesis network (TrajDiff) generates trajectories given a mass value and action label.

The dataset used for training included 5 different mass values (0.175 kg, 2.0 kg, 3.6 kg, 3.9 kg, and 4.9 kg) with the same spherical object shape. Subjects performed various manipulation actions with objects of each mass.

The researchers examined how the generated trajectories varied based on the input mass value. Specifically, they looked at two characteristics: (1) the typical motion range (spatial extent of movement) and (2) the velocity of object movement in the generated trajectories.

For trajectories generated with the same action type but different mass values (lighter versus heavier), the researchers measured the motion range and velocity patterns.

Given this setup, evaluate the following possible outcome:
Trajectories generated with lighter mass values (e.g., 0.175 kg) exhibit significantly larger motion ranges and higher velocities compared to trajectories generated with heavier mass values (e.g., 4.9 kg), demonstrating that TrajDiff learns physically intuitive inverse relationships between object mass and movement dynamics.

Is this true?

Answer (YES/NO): YES